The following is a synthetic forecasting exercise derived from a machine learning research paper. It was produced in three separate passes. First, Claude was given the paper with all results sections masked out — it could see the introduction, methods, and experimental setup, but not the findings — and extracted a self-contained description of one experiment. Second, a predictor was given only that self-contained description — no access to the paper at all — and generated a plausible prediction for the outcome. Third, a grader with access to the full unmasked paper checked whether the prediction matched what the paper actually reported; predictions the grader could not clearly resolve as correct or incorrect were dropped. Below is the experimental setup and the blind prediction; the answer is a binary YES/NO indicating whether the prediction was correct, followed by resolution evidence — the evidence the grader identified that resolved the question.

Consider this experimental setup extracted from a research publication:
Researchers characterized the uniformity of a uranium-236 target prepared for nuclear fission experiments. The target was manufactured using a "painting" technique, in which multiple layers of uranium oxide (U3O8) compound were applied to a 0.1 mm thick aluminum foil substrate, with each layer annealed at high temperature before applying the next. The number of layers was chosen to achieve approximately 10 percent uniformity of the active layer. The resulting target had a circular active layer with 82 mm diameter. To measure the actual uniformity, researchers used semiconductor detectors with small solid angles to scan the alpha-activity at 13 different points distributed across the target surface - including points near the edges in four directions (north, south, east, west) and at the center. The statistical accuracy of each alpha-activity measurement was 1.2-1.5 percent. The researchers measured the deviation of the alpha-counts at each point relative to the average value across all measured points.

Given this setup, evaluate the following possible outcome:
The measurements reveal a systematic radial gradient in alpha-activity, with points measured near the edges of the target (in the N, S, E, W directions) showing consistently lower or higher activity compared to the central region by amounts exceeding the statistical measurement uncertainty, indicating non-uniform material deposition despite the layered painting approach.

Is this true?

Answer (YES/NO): NO